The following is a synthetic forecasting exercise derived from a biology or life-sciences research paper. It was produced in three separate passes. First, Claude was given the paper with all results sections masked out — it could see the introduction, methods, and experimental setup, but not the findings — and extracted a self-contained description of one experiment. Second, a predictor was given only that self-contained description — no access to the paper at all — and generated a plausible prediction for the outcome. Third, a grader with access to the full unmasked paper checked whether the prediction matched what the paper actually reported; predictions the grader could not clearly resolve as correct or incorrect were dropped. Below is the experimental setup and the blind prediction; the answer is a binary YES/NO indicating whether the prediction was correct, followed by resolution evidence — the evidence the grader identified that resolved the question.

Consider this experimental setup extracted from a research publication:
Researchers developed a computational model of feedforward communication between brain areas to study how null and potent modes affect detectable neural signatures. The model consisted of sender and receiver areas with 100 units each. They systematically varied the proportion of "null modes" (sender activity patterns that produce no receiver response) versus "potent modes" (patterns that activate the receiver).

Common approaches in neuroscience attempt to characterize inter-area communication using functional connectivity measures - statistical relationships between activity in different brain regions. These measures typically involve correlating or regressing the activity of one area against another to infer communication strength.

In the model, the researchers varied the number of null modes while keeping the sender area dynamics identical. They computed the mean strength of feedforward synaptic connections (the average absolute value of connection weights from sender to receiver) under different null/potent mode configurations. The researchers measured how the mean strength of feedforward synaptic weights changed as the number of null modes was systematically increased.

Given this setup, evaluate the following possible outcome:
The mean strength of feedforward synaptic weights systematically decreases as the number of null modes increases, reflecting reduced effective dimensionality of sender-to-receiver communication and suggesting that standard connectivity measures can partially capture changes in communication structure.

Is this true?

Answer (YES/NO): NO